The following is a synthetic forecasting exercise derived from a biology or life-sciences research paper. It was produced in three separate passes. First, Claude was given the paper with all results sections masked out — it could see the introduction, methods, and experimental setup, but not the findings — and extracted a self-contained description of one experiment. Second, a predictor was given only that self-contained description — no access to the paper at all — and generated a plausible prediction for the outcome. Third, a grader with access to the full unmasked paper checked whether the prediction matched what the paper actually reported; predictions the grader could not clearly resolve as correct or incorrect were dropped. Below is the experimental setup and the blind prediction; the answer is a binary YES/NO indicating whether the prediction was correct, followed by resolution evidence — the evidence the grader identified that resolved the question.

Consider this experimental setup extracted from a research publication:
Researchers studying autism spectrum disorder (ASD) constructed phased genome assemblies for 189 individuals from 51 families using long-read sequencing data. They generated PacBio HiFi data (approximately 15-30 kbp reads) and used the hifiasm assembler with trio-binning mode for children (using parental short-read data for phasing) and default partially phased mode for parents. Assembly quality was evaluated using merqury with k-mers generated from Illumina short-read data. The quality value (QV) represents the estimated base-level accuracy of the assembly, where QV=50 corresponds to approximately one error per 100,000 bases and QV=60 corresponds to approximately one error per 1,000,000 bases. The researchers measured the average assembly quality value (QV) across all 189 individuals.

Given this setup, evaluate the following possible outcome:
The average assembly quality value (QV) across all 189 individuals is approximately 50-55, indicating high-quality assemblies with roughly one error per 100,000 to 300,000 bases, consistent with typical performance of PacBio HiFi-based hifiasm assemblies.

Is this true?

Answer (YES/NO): NO